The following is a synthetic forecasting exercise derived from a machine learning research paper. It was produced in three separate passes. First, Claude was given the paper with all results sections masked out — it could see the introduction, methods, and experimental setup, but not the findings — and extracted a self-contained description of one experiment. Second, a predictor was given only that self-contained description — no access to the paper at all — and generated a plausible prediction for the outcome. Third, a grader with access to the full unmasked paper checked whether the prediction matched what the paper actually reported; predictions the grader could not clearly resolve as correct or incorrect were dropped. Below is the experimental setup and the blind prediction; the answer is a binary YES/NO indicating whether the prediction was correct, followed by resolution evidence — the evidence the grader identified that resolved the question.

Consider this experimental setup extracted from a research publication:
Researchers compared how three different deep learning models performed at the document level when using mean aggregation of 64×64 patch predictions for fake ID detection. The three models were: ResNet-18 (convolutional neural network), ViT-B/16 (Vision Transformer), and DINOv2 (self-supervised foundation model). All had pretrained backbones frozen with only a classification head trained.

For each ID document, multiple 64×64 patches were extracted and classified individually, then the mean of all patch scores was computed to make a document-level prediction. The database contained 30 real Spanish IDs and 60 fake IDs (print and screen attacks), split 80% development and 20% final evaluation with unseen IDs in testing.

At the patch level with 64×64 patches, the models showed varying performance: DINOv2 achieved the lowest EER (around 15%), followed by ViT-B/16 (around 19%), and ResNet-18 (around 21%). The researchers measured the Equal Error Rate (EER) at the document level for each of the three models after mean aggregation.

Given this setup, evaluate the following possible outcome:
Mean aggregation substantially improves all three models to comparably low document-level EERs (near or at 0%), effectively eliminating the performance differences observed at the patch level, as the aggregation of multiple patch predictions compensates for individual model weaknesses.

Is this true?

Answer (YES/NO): YES